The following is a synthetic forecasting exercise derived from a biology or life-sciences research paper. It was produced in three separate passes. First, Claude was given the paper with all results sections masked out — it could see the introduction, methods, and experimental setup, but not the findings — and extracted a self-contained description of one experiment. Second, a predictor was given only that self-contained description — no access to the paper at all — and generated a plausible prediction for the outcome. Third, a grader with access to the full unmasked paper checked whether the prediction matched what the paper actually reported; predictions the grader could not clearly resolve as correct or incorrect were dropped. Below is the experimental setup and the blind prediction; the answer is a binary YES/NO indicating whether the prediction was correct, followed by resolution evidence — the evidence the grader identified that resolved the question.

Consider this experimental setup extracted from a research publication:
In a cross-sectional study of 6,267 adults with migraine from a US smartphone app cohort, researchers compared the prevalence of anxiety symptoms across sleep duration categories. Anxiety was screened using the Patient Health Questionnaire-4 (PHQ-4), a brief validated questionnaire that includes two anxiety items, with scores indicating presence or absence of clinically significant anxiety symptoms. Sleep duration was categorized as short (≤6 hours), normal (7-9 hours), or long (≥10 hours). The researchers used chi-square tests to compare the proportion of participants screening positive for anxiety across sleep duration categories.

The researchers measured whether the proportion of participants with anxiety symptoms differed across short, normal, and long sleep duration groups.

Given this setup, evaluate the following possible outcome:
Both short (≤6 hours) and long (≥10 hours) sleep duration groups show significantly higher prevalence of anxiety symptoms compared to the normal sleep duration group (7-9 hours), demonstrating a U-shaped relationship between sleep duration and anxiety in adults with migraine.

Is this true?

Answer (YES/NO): YES